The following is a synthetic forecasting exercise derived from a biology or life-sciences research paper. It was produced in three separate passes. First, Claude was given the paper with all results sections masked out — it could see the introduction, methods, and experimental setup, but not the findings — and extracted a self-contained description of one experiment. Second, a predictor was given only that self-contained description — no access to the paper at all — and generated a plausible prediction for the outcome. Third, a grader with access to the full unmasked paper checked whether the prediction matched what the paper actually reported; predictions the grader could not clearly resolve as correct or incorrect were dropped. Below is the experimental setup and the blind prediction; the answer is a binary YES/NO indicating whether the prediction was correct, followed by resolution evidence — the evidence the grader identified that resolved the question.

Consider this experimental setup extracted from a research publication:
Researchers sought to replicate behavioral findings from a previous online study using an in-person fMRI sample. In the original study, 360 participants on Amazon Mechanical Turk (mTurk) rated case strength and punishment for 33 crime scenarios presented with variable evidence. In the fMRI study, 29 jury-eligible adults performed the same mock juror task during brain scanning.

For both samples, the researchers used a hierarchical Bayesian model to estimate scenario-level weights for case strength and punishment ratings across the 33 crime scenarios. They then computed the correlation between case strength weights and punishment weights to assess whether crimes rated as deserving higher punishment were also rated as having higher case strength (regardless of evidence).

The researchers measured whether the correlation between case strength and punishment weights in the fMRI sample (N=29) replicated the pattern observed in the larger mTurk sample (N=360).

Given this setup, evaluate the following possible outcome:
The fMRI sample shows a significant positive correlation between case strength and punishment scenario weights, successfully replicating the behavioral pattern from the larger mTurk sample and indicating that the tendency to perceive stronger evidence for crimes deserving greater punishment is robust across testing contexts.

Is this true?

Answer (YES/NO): YES